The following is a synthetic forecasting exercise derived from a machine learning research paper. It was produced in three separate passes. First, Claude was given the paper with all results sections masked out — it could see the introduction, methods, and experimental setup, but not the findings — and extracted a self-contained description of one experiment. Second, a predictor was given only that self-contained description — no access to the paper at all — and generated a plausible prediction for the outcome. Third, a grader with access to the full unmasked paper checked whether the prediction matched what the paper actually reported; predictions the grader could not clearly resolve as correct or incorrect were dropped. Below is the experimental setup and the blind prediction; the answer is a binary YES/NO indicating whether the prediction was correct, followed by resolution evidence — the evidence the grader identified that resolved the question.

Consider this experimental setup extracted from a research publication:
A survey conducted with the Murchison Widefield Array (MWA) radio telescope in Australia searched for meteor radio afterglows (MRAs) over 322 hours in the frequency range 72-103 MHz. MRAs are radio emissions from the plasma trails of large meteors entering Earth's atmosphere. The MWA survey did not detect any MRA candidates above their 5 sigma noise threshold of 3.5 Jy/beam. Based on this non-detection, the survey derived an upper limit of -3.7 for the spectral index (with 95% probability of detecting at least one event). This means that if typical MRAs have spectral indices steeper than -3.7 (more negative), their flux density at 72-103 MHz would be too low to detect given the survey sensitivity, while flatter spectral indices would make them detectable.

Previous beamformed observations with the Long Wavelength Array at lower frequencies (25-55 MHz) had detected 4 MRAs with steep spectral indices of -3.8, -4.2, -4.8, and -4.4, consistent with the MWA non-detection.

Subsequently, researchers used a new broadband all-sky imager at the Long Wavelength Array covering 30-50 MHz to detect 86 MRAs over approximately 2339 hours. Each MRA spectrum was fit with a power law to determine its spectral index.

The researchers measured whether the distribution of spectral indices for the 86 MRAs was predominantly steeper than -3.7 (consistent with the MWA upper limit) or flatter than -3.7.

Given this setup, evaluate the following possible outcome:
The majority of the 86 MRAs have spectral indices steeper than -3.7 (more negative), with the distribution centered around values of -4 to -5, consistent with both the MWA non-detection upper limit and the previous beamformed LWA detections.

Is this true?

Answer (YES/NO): NO